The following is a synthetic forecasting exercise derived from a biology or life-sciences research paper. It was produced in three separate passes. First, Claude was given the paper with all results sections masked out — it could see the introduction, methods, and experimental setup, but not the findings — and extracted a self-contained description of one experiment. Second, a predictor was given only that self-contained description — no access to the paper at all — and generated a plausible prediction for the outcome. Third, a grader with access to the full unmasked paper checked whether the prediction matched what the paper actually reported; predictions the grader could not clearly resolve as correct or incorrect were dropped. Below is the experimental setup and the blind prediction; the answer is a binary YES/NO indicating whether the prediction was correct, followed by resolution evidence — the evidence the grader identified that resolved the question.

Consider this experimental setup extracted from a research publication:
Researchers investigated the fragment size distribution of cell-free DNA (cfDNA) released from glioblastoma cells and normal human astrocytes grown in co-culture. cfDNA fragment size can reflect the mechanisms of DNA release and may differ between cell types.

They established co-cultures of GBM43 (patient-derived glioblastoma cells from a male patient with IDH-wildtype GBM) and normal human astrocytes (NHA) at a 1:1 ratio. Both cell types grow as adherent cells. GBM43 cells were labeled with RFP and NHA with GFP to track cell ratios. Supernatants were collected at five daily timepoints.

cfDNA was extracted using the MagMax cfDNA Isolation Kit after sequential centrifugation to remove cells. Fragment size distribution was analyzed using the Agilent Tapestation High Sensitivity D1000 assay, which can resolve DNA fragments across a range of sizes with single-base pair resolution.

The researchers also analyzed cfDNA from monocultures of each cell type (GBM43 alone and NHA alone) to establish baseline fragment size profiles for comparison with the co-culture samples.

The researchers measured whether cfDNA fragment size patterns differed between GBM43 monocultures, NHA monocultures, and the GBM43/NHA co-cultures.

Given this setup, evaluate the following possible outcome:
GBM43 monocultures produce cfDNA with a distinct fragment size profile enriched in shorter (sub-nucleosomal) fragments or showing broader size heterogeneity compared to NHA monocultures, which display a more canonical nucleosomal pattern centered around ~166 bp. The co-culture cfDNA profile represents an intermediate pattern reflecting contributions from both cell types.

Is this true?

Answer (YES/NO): NO